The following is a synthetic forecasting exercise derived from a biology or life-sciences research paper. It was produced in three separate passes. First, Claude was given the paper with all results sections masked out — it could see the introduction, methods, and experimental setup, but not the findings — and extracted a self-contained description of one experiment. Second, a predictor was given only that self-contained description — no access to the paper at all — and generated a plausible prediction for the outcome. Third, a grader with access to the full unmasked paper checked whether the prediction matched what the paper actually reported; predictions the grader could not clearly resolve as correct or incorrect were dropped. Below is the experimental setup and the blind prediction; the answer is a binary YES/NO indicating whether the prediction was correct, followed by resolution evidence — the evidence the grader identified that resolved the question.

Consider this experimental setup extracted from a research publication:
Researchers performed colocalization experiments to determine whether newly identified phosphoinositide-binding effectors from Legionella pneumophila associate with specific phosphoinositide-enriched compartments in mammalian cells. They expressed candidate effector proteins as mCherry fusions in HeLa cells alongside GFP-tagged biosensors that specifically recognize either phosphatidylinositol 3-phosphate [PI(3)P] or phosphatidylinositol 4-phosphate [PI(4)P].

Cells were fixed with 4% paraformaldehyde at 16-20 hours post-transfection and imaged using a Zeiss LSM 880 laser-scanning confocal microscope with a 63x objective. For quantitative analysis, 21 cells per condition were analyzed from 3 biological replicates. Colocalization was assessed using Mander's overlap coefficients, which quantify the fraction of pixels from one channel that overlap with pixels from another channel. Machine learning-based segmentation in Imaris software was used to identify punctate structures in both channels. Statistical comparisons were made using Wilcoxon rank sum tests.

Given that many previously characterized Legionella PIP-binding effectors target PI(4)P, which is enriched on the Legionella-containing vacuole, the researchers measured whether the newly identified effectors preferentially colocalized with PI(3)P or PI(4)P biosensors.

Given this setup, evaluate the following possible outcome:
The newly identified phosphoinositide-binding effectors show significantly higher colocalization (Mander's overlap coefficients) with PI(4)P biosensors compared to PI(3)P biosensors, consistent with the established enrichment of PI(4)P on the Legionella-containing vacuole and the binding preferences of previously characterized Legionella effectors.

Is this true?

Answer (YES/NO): NO